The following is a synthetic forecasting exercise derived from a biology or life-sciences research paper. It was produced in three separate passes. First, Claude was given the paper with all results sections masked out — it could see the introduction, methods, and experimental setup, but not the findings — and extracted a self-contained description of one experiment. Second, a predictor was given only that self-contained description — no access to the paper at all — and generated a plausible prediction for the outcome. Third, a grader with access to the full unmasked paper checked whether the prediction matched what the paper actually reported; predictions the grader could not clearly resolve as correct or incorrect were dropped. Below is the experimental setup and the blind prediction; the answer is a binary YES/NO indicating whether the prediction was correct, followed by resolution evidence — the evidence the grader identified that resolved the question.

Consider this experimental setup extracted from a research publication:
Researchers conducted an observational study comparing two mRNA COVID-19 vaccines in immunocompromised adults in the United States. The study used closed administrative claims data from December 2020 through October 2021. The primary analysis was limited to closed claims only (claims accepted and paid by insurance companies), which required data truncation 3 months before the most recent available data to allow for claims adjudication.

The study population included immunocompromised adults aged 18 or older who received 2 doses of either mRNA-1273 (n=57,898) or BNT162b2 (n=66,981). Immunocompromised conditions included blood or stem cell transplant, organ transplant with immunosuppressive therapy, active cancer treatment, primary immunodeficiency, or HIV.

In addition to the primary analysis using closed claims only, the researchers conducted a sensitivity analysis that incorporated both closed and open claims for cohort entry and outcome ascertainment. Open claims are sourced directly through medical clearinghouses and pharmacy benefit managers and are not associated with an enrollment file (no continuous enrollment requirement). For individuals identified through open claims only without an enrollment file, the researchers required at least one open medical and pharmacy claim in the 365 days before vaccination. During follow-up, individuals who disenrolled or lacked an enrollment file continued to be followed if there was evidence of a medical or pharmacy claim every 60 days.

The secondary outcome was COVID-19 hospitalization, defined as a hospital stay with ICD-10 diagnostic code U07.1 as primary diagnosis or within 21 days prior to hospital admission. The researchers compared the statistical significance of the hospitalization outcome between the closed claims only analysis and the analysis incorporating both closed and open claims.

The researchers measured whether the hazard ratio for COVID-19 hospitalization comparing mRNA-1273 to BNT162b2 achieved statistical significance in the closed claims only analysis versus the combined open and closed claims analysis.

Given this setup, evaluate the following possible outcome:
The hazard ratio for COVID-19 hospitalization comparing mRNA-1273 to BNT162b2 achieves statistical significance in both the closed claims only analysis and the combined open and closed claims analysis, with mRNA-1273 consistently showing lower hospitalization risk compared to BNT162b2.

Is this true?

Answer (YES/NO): NO